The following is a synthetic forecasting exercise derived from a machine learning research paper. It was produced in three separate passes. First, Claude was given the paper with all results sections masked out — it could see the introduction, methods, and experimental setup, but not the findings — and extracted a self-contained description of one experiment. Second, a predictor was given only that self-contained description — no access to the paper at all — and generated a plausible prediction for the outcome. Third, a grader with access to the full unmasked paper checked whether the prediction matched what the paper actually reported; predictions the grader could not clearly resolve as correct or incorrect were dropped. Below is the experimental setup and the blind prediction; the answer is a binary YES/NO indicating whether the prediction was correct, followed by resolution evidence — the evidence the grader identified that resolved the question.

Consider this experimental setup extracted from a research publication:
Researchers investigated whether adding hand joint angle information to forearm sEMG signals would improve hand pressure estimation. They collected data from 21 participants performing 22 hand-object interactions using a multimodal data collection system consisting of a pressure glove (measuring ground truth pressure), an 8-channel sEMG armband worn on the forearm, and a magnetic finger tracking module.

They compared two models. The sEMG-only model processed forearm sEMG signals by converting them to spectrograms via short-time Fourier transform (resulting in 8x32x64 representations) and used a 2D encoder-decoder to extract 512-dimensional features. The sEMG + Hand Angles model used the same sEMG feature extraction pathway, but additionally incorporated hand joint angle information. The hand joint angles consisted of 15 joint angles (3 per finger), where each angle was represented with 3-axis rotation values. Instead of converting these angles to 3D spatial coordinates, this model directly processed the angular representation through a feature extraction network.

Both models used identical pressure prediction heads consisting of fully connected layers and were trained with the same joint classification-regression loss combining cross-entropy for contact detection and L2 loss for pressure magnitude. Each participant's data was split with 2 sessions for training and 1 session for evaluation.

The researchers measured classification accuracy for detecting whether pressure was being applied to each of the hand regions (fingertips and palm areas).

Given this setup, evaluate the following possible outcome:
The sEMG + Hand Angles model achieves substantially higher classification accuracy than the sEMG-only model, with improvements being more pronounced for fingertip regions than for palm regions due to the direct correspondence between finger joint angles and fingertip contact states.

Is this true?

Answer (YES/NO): NO